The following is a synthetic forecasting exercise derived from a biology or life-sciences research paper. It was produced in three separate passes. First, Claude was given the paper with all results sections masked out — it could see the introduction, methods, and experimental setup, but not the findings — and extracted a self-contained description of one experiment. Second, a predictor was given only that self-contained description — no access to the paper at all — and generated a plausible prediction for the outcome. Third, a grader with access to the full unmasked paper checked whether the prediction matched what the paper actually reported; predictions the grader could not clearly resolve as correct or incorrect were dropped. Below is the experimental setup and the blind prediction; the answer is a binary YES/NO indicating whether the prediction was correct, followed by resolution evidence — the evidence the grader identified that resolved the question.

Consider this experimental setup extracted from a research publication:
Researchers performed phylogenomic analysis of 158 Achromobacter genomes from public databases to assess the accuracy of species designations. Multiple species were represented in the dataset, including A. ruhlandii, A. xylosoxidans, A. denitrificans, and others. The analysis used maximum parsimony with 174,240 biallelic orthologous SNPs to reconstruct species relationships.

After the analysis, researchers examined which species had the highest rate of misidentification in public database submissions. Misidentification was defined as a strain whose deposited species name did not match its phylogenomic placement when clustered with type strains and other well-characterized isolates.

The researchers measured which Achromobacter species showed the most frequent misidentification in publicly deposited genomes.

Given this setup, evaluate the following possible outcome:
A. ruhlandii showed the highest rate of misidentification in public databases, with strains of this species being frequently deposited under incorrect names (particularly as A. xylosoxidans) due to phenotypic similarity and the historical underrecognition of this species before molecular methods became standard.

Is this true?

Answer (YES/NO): YES